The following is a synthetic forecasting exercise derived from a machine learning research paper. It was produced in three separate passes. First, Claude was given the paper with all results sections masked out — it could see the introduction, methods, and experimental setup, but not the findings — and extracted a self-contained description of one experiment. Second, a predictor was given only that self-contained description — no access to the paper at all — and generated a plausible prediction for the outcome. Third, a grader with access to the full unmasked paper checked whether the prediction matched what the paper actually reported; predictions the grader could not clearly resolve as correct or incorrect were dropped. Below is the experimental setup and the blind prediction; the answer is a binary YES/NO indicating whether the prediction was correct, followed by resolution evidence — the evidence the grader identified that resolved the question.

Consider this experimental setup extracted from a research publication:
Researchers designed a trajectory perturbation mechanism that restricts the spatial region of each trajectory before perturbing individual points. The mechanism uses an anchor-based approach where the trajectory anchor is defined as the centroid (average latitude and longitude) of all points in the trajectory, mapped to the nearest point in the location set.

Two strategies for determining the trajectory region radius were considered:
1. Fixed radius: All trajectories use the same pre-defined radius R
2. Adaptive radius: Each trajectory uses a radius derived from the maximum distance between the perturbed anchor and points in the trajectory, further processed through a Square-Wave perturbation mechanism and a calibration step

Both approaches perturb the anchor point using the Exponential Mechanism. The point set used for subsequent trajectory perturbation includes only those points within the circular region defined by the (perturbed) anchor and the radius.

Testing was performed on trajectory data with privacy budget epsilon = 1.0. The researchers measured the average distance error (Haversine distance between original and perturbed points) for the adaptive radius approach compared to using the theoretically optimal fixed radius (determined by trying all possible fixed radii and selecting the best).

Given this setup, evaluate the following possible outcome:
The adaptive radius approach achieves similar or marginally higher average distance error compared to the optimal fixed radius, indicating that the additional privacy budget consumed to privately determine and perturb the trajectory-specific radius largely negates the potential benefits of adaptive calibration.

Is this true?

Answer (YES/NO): NO